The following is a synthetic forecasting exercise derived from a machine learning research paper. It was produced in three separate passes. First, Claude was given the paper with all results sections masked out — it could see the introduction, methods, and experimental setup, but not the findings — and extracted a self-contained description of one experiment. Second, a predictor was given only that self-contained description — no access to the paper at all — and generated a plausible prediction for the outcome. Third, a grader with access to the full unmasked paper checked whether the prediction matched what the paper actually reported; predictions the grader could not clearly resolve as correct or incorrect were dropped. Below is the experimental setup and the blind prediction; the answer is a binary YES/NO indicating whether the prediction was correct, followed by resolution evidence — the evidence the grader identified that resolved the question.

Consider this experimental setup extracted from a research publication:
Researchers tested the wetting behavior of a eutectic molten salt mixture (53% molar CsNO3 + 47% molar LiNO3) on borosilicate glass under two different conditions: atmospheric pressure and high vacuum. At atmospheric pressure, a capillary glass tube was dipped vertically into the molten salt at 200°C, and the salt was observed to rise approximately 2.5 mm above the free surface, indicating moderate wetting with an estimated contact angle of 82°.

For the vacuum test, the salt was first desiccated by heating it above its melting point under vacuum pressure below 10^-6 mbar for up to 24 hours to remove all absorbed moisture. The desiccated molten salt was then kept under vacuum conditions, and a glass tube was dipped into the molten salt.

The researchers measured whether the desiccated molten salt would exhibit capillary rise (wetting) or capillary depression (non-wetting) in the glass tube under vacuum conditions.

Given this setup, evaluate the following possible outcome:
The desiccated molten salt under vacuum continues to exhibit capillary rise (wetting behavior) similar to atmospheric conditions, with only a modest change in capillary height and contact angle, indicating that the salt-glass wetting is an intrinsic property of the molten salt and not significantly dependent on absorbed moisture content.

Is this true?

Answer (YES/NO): NO